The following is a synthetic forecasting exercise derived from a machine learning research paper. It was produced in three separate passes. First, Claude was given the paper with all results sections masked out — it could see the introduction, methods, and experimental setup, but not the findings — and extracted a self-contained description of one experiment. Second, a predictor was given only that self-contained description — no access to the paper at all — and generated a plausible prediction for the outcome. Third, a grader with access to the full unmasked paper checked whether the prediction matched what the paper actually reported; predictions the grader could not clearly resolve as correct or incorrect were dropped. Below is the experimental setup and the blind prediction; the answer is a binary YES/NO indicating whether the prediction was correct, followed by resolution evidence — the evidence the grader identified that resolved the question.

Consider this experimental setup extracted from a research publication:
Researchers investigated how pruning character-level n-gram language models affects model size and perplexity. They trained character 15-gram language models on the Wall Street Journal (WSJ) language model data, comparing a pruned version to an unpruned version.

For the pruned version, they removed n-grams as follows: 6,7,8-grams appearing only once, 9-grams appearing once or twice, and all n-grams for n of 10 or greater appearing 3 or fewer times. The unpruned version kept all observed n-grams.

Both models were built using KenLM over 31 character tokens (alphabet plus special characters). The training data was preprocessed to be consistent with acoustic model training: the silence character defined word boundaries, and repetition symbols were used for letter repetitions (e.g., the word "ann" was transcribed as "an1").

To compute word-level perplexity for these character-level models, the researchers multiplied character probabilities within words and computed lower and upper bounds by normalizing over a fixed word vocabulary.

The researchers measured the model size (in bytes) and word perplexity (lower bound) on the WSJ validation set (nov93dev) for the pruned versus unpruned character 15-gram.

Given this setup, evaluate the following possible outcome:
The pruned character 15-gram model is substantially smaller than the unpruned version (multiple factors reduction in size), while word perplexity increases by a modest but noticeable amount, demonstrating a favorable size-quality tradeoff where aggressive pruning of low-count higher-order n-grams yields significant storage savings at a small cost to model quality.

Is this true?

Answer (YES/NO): NO